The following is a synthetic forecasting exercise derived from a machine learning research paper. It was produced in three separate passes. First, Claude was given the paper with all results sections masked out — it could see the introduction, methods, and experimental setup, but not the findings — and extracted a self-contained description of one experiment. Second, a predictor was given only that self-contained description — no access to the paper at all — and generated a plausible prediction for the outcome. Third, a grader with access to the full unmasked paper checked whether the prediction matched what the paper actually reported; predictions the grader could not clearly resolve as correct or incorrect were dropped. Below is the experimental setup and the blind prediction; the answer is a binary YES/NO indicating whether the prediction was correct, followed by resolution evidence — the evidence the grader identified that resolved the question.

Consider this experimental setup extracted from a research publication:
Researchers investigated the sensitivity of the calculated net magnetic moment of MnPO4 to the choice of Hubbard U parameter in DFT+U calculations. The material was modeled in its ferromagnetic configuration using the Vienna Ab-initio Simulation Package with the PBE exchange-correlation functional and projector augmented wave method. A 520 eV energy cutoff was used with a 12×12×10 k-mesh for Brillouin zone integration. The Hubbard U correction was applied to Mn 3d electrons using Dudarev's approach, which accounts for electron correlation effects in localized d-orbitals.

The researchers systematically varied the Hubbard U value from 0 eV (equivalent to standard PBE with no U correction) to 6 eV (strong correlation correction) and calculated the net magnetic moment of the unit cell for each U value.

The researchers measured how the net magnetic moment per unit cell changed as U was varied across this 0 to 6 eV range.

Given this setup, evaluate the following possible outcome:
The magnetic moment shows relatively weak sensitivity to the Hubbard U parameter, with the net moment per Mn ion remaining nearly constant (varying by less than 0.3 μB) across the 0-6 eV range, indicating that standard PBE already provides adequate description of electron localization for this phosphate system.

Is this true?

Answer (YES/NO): YES